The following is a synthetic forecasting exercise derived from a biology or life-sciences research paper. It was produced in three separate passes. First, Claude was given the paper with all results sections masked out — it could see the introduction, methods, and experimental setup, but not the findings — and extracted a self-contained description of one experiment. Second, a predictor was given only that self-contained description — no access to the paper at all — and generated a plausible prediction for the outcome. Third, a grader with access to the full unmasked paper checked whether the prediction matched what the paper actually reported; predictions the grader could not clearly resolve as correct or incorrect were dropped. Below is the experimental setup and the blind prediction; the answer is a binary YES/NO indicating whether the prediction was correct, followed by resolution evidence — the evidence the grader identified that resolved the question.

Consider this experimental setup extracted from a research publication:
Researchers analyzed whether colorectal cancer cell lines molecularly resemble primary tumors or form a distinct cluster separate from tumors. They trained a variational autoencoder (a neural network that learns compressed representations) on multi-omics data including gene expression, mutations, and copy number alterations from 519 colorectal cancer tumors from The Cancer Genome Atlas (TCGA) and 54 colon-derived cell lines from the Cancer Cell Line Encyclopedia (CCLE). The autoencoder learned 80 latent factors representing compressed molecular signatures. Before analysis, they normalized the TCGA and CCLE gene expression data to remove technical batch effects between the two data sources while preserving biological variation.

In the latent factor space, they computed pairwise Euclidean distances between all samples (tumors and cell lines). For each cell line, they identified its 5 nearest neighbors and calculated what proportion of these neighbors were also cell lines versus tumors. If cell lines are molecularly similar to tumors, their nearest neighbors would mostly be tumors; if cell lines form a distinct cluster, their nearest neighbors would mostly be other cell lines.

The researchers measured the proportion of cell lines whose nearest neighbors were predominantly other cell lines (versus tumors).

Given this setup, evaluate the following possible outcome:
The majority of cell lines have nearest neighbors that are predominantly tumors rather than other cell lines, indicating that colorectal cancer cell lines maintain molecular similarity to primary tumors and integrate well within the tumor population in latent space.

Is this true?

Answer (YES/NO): NO